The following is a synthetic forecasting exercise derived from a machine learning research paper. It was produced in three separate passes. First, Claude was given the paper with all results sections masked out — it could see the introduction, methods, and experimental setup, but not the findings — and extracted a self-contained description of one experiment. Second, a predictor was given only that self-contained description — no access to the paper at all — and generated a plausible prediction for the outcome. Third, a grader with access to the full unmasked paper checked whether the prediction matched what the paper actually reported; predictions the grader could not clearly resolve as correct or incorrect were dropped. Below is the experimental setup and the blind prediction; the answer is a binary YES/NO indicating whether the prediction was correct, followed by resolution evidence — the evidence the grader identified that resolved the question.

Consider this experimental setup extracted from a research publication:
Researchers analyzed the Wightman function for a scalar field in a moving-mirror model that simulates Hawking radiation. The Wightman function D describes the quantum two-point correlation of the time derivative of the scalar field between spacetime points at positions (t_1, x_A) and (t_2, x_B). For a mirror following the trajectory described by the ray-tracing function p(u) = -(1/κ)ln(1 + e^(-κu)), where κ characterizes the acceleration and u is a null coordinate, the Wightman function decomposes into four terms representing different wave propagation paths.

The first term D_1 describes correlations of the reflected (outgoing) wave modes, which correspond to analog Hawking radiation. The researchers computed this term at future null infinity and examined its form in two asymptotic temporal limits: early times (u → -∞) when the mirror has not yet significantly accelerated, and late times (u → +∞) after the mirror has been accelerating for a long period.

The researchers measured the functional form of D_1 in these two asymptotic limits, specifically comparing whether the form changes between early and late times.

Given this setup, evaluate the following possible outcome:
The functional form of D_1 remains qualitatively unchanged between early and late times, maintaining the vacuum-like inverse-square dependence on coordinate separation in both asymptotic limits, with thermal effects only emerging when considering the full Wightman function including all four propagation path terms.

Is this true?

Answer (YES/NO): NO